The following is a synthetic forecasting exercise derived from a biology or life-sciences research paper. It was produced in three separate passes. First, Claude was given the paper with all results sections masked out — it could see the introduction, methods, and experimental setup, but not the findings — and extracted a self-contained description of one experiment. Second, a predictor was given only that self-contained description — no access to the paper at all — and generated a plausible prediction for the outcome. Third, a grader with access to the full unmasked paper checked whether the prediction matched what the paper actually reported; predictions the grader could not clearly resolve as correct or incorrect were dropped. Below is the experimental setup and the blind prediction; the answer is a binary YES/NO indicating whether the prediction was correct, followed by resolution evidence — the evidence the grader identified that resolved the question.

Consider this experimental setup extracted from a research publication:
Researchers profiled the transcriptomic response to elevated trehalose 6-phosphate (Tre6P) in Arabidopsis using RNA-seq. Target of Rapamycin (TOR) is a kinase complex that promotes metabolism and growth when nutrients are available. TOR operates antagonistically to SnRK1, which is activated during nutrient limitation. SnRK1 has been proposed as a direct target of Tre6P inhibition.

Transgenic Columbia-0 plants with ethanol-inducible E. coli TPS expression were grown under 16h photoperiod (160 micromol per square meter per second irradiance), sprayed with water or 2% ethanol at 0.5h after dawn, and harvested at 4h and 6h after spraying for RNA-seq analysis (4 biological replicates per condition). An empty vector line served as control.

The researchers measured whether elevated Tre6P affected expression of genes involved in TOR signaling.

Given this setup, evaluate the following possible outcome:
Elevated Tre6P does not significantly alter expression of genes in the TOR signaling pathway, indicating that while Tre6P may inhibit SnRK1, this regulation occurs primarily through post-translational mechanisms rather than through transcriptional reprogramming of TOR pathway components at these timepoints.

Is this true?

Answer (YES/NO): NO